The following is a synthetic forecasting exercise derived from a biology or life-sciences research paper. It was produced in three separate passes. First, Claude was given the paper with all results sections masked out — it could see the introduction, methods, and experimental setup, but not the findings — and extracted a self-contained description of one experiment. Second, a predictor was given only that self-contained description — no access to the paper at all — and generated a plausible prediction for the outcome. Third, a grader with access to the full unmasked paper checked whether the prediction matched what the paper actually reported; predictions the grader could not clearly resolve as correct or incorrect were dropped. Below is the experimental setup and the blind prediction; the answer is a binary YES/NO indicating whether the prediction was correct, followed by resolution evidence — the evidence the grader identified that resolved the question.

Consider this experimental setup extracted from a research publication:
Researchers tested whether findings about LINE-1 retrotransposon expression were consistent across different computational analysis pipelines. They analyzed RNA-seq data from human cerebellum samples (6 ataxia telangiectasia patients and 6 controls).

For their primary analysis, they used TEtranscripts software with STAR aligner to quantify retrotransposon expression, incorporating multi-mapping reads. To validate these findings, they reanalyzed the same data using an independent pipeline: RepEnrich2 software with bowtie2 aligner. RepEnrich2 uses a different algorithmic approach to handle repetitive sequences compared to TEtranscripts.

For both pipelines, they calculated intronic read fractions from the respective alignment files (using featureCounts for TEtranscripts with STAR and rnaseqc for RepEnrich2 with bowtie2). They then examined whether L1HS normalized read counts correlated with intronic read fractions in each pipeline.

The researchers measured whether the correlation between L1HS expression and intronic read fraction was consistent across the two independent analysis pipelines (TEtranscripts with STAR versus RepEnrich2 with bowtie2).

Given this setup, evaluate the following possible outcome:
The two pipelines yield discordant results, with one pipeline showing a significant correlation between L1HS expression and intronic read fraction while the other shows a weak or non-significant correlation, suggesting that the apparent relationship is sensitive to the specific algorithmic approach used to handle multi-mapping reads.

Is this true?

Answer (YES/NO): NO